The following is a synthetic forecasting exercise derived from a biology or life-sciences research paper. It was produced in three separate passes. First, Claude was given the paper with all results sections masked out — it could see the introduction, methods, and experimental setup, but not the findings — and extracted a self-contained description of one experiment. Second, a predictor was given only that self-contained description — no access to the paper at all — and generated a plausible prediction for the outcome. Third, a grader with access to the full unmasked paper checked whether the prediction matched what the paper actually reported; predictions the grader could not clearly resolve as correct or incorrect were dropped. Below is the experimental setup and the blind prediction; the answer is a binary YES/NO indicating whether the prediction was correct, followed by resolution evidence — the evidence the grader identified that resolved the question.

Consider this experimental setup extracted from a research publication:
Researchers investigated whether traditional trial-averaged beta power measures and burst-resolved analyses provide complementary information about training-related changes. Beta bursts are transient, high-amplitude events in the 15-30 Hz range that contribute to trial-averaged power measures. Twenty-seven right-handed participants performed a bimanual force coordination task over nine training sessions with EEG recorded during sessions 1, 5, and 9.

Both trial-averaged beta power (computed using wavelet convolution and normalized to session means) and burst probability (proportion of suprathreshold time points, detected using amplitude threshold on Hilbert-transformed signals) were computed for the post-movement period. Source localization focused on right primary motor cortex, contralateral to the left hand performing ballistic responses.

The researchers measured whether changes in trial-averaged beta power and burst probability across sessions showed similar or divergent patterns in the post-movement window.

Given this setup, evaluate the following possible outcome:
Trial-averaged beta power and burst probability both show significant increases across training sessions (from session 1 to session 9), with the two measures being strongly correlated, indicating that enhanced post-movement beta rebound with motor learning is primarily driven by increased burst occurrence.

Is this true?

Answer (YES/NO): NO